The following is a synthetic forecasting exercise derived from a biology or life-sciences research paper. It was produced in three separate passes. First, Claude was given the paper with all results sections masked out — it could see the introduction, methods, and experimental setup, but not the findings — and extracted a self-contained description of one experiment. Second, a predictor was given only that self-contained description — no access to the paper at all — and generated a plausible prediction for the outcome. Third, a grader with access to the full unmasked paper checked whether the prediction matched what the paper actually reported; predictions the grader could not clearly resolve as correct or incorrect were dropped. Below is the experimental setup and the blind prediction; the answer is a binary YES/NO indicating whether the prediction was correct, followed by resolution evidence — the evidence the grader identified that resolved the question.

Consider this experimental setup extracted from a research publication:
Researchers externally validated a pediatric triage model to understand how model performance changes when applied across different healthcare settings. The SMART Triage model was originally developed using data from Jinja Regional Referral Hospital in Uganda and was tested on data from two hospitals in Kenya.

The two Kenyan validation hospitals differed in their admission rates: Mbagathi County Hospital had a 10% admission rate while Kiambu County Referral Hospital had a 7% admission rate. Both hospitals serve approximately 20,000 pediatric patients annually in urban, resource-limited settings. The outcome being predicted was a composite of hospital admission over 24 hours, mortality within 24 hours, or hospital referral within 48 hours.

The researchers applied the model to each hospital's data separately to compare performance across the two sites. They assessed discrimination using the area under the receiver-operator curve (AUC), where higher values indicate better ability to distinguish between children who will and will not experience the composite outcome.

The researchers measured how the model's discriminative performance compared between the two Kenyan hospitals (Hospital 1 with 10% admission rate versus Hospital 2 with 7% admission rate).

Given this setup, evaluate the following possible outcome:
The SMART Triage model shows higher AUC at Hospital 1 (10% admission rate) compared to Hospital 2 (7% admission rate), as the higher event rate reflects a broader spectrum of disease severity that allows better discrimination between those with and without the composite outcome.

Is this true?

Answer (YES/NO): YES